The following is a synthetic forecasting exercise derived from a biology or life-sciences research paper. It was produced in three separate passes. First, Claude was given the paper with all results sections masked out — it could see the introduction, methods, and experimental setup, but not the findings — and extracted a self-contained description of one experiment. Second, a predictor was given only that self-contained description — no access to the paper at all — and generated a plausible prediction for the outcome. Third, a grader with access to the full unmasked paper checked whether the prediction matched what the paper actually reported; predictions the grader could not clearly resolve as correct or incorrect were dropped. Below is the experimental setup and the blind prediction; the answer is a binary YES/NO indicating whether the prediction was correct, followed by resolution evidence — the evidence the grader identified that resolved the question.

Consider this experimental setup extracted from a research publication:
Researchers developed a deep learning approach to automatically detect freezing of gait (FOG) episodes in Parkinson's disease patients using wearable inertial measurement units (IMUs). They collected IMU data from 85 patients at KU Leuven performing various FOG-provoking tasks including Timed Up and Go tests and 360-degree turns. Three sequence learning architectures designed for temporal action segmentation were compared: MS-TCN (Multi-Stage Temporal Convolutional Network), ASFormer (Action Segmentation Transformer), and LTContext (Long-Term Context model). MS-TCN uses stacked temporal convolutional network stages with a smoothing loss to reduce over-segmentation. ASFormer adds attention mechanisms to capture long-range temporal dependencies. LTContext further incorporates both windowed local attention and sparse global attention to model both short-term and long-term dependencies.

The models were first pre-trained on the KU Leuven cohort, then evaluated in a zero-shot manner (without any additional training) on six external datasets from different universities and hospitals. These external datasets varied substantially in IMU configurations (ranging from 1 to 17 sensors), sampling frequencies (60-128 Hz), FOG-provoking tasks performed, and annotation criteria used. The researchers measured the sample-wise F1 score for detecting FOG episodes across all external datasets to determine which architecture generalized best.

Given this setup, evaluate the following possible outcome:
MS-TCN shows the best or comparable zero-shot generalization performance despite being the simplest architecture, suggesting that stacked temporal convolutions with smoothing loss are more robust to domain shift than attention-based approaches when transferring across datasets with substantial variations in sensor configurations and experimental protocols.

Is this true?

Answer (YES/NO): NO